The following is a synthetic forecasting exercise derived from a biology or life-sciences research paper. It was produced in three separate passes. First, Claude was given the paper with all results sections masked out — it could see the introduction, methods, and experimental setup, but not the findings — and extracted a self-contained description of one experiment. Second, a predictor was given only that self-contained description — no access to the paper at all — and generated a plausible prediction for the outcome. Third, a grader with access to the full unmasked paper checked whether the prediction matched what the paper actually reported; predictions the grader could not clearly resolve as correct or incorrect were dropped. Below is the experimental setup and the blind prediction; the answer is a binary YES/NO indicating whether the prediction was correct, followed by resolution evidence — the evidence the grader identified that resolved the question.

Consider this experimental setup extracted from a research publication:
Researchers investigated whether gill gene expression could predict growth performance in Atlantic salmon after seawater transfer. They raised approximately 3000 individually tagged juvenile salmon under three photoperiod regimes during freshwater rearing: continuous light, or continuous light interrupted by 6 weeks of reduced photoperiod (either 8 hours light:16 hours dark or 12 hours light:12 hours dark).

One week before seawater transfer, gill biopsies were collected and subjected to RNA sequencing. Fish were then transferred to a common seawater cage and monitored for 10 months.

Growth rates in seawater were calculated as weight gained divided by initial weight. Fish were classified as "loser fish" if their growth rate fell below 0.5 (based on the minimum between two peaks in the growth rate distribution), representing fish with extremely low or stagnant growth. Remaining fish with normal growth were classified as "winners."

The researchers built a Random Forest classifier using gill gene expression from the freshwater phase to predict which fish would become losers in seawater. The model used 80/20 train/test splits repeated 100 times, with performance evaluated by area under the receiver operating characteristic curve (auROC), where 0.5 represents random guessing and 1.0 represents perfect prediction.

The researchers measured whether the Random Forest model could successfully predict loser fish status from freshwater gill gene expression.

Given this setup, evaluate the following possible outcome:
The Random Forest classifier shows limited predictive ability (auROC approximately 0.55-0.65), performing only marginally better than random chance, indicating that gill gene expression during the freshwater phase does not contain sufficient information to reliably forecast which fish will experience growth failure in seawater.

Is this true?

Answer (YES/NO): NO